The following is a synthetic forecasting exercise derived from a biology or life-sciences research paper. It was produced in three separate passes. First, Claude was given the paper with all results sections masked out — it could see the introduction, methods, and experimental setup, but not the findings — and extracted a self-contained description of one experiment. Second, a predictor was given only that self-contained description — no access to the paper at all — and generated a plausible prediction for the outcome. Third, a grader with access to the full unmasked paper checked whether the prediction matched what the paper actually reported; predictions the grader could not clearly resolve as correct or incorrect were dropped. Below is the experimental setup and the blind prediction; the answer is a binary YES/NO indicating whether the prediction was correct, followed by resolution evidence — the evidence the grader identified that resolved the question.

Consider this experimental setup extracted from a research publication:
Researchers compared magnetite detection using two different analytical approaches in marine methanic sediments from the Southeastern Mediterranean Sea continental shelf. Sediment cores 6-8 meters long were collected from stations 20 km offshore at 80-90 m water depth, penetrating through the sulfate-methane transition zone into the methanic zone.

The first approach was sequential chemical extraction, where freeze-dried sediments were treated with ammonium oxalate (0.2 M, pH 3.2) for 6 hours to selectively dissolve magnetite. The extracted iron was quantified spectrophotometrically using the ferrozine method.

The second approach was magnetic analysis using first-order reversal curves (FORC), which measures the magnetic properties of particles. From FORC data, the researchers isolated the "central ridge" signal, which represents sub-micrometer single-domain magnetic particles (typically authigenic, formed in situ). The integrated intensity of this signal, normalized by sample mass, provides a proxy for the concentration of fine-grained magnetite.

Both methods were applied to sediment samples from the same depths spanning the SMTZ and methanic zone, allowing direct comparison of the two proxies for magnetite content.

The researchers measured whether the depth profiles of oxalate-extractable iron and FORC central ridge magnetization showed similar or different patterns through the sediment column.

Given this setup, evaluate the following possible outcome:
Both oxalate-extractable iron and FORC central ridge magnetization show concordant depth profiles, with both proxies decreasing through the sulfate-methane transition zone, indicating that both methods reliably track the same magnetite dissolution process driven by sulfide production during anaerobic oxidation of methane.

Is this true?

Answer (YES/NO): NO